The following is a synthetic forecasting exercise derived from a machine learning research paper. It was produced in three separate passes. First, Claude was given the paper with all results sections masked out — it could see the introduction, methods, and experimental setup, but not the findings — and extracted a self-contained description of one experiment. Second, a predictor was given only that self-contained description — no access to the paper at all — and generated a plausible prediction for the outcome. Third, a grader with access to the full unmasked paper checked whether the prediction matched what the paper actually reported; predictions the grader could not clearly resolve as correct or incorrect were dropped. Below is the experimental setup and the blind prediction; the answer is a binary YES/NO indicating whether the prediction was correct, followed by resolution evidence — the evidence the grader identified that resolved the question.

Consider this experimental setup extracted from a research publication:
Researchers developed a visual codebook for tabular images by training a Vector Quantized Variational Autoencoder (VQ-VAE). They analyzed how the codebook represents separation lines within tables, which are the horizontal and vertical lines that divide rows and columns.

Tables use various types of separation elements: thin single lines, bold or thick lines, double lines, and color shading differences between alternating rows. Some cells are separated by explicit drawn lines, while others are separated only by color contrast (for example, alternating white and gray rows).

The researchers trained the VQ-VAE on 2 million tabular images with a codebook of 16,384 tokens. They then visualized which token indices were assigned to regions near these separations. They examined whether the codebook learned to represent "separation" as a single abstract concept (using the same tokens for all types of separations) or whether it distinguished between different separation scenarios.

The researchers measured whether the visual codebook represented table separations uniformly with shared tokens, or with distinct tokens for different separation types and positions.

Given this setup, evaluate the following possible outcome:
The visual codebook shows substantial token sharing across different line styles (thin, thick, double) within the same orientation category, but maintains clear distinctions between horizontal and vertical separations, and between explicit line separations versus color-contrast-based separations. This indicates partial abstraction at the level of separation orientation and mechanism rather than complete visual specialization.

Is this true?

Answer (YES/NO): NO